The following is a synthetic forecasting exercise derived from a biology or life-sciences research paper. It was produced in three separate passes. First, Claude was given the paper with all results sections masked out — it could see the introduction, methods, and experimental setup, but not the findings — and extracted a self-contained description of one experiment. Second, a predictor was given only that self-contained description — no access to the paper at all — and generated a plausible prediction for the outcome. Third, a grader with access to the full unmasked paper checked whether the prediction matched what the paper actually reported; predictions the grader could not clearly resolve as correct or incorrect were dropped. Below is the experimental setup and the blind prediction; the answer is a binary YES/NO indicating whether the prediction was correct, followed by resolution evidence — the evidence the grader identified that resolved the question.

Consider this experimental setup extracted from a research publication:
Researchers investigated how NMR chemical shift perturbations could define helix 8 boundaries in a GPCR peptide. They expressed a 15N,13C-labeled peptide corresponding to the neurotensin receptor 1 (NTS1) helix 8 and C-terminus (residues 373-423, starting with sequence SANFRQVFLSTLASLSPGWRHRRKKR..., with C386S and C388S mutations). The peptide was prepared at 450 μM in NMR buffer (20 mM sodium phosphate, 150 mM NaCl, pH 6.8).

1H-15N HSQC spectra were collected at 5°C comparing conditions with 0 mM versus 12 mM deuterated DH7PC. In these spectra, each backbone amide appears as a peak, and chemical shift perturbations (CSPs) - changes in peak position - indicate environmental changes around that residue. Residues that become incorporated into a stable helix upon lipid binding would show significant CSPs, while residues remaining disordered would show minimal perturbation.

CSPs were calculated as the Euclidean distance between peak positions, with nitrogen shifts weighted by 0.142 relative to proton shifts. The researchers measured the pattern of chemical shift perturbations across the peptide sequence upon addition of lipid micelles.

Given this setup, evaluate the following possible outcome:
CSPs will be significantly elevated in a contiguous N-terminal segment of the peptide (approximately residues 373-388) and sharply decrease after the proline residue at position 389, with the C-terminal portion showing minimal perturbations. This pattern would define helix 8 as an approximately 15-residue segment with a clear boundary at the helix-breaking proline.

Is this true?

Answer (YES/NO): NO